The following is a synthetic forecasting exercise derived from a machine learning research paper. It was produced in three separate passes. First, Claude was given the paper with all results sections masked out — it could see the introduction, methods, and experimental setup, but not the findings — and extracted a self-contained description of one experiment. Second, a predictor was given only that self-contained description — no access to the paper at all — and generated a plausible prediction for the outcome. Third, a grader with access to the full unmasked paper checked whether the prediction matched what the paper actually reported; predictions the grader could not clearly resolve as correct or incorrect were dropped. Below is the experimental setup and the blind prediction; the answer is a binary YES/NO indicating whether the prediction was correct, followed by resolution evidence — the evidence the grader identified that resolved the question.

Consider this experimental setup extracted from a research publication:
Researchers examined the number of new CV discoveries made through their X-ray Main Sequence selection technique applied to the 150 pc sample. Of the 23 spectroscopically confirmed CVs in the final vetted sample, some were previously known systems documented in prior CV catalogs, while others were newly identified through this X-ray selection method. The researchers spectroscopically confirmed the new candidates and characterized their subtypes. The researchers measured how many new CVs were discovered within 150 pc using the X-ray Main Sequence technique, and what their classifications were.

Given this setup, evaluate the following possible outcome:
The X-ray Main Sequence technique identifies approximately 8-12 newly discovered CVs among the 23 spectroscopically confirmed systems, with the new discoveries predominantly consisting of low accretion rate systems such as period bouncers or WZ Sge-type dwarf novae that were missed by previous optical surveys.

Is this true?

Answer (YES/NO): NO